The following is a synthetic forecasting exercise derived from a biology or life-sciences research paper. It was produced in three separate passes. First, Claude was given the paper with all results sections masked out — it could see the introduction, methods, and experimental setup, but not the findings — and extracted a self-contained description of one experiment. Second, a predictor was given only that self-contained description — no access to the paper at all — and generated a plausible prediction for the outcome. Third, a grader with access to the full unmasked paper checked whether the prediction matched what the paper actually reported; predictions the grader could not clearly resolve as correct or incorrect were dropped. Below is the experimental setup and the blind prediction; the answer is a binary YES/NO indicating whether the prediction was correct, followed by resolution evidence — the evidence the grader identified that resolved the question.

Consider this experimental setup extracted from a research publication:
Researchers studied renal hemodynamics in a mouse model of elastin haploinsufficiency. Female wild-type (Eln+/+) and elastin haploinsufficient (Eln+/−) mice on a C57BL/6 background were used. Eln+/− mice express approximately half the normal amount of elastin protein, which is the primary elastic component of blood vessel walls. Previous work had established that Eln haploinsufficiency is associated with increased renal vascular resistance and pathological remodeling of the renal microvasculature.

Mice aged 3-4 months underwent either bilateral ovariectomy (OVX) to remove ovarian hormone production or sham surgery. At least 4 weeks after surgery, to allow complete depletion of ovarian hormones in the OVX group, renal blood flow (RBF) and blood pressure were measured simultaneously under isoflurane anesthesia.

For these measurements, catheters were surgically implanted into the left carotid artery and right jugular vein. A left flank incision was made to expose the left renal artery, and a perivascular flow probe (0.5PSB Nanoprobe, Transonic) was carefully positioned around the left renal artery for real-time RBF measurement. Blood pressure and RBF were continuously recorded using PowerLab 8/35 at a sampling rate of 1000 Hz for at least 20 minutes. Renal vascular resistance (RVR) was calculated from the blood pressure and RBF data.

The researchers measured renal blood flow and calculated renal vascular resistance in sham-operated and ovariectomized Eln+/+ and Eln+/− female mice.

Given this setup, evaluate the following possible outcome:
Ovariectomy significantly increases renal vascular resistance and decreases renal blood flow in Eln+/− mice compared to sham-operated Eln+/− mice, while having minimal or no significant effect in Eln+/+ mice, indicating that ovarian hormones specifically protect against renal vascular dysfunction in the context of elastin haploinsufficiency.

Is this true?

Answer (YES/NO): NO